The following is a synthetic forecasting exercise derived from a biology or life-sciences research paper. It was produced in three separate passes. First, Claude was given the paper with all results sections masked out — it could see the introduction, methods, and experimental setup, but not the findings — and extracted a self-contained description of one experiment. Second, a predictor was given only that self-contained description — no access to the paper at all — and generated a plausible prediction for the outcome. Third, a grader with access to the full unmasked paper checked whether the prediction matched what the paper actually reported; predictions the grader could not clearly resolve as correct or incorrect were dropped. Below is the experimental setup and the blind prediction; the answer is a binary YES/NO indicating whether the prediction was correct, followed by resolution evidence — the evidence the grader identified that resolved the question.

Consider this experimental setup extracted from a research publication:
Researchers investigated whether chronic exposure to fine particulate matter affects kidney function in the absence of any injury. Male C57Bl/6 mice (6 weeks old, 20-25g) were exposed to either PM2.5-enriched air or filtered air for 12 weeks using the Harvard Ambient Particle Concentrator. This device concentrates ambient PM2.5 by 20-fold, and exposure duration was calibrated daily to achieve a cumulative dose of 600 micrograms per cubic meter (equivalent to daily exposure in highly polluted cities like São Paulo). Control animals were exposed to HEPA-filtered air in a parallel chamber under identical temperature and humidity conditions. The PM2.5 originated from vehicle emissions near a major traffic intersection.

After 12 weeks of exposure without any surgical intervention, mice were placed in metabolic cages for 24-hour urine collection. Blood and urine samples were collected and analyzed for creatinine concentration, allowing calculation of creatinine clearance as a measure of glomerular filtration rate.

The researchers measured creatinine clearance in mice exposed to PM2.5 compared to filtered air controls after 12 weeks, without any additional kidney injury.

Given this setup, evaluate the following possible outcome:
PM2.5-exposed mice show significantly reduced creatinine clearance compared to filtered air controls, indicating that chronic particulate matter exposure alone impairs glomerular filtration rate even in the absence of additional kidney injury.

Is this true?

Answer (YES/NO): NO